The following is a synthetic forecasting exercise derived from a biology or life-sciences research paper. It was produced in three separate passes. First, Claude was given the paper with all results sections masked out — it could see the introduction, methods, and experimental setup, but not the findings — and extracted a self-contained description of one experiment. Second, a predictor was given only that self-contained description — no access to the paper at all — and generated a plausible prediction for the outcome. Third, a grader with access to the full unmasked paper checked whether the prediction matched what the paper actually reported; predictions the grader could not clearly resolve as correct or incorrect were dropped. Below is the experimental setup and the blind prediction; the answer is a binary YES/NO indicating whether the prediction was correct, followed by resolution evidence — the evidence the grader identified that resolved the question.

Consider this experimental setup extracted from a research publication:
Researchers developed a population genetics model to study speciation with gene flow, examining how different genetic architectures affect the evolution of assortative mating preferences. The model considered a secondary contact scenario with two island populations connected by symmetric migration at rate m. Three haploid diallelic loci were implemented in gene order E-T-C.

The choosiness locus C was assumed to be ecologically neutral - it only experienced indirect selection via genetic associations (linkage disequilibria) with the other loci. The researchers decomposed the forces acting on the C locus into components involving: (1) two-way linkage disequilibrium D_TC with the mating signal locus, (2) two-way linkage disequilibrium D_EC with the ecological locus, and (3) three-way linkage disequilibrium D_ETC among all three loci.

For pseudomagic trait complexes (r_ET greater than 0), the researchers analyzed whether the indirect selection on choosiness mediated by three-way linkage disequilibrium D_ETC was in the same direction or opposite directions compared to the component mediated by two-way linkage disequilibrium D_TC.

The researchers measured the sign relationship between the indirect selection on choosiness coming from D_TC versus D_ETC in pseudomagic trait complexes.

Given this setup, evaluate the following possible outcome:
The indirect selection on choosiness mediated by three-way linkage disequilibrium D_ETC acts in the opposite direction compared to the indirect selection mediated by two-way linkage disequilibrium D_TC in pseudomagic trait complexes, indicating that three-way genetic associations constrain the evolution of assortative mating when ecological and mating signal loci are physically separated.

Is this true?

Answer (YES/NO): NO